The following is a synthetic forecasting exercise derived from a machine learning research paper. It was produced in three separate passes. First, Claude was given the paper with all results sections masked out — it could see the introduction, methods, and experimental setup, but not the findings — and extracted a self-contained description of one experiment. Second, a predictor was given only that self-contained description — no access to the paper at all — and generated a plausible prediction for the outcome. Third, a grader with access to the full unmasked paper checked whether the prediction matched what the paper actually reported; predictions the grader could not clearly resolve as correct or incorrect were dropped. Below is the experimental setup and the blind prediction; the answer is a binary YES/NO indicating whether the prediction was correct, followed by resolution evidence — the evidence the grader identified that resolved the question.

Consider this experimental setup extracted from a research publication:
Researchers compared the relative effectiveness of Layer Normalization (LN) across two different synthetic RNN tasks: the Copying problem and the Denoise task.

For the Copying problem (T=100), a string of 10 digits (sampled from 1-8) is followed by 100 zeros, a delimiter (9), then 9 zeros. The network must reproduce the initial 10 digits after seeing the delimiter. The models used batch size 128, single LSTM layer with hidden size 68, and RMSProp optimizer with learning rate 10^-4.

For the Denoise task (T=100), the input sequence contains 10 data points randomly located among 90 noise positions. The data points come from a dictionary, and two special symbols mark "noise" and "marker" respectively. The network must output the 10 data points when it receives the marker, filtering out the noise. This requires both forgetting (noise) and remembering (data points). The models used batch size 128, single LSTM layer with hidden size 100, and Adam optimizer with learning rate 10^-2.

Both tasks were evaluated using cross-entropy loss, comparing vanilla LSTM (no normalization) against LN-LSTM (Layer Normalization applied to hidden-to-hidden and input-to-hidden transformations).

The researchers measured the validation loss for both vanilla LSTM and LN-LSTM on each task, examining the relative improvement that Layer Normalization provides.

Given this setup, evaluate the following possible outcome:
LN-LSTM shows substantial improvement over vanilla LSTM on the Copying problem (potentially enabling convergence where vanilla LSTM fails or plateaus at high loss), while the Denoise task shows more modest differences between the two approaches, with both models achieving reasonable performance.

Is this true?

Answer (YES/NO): NO